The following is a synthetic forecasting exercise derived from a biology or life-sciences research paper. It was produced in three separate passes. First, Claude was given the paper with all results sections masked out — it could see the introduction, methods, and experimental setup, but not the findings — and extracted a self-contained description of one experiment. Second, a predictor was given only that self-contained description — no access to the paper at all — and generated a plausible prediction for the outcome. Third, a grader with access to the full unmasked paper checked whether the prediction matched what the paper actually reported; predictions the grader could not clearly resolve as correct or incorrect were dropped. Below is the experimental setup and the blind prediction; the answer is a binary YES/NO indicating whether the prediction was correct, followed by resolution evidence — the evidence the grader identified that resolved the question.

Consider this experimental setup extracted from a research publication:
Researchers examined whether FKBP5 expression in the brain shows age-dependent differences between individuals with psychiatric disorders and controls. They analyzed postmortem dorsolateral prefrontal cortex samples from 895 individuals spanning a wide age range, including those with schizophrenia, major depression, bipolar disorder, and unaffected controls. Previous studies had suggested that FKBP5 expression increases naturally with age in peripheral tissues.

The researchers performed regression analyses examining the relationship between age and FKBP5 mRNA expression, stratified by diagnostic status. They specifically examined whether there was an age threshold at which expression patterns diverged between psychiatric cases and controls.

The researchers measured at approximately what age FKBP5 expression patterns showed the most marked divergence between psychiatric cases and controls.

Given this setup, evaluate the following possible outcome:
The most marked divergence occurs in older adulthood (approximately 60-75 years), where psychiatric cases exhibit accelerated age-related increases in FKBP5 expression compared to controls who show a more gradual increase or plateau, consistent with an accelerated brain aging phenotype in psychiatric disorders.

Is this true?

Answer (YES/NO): NO